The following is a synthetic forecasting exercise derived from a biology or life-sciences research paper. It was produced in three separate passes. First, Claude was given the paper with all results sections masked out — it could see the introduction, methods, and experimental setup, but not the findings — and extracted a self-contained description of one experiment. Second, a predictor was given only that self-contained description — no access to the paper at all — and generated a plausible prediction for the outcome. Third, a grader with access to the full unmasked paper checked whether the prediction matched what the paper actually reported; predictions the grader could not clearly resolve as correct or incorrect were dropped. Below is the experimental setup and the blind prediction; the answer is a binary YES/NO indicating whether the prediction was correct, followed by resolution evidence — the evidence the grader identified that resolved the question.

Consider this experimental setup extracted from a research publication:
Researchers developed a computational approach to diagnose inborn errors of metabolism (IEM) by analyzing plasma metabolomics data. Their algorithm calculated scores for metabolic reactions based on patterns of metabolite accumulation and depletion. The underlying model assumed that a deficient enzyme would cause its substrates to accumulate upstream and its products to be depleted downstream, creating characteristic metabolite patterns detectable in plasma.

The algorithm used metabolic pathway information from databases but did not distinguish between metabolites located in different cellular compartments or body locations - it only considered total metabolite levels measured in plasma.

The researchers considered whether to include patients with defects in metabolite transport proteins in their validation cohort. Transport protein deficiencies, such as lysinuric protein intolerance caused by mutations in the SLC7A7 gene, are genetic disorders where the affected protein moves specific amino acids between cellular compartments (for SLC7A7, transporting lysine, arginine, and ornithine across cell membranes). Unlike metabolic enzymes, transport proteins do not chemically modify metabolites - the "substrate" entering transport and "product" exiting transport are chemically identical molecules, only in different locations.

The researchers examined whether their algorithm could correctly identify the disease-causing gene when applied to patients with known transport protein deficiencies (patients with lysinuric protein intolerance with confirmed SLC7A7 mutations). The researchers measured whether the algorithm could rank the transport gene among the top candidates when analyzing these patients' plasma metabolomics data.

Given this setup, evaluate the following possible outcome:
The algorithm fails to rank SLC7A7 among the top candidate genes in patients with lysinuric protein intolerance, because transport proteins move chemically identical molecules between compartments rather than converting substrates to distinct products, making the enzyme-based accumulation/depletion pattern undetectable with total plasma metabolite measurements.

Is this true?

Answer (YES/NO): YES